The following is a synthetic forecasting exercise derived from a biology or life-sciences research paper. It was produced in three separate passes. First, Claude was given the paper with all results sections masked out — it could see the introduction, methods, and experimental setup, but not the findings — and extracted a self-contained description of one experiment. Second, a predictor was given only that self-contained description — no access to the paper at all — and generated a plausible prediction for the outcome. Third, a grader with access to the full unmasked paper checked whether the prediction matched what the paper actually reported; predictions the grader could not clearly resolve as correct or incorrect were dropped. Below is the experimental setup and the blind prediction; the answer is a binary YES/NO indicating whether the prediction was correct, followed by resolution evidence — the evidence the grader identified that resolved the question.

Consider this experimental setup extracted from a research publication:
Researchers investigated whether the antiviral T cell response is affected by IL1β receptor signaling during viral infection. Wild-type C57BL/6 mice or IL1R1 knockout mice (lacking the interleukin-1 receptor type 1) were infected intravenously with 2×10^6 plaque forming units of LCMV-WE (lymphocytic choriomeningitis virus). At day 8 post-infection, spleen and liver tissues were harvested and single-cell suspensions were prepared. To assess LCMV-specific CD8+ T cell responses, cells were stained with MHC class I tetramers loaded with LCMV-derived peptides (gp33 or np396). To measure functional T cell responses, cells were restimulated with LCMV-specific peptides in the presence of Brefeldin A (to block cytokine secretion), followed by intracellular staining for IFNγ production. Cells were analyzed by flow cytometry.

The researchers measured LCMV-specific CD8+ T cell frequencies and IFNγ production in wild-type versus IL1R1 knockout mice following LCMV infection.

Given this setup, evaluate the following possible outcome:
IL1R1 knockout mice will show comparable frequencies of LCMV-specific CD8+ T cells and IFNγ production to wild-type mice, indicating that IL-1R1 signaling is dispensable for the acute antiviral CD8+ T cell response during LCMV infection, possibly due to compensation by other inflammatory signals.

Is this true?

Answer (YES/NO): NO